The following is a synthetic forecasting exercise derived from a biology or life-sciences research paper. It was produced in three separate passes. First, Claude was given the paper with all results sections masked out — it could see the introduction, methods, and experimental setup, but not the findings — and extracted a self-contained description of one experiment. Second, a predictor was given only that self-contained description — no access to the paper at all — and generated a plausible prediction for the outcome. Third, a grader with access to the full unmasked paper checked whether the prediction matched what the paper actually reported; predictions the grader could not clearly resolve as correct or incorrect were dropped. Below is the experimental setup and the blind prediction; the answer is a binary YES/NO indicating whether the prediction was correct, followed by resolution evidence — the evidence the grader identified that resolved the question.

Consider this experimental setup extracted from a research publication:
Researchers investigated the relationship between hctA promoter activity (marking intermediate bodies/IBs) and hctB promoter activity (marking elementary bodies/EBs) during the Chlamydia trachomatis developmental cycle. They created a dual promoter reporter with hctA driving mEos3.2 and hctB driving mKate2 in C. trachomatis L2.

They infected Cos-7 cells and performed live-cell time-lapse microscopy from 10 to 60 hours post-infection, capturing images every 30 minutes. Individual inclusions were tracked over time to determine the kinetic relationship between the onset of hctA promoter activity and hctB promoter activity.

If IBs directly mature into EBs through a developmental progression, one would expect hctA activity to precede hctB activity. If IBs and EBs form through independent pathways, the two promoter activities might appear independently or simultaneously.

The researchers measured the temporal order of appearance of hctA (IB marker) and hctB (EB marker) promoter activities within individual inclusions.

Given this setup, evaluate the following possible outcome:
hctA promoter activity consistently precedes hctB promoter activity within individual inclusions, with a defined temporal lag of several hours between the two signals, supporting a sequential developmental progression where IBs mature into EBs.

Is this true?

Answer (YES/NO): YES